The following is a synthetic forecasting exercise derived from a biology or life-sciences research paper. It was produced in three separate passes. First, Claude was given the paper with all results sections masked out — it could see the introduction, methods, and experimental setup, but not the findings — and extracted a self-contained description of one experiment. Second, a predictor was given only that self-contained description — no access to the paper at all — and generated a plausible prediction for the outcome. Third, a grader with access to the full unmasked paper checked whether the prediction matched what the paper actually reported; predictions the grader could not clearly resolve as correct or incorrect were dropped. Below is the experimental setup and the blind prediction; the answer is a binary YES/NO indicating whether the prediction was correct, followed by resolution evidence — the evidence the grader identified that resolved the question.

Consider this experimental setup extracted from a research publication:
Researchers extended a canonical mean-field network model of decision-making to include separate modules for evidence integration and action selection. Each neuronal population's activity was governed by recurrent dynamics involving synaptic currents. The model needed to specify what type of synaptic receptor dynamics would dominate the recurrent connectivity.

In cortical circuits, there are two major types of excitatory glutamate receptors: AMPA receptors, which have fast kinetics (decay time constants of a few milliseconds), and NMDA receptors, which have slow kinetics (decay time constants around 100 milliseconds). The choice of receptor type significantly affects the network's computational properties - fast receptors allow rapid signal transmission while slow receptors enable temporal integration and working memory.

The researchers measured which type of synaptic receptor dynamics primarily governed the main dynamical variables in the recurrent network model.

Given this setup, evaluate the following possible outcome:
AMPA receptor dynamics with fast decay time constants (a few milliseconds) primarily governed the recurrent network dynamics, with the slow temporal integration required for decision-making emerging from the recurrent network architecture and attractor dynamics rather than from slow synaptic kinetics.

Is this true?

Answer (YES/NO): NO